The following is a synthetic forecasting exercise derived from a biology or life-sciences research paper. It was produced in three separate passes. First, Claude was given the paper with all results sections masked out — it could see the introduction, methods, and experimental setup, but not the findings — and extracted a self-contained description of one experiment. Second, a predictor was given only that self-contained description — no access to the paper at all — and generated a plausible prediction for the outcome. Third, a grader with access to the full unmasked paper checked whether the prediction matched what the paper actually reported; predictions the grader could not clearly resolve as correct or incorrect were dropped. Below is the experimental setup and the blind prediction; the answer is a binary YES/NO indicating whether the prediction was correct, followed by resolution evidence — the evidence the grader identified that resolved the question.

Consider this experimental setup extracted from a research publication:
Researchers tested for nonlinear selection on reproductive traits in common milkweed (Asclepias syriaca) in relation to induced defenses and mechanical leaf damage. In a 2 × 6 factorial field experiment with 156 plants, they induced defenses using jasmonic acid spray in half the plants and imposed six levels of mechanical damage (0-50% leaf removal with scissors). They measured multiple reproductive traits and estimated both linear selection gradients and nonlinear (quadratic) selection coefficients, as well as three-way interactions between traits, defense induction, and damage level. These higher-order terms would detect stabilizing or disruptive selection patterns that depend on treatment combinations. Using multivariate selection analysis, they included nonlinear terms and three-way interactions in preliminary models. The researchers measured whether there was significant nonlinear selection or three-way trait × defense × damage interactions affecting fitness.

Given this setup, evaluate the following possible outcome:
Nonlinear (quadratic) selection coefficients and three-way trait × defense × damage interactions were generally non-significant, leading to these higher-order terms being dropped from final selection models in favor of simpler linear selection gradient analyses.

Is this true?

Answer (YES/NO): YES